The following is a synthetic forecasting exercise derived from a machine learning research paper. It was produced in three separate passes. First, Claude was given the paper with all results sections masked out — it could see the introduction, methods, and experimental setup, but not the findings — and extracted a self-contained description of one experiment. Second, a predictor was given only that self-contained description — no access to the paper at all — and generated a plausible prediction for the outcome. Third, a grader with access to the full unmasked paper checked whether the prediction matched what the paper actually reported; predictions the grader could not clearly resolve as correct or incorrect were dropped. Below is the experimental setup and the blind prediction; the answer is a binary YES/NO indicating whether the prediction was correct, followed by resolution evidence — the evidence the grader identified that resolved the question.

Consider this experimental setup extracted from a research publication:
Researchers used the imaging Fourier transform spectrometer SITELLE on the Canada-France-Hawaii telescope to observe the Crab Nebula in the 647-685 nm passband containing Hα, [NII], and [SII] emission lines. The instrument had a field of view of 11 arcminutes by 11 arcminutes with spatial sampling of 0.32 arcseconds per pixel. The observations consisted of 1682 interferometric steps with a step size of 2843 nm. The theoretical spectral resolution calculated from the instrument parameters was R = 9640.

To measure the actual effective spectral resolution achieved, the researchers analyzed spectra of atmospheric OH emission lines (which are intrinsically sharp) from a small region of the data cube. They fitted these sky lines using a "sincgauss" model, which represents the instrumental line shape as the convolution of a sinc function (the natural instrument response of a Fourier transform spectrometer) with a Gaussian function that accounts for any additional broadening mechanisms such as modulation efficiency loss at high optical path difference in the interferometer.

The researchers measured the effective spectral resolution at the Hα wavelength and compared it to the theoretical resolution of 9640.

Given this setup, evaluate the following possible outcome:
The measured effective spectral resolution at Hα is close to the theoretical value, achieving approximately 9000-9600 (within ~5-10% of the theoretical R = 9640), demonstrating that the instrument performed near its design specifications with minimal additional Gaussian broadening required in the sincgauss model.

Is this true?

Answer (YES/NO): NO